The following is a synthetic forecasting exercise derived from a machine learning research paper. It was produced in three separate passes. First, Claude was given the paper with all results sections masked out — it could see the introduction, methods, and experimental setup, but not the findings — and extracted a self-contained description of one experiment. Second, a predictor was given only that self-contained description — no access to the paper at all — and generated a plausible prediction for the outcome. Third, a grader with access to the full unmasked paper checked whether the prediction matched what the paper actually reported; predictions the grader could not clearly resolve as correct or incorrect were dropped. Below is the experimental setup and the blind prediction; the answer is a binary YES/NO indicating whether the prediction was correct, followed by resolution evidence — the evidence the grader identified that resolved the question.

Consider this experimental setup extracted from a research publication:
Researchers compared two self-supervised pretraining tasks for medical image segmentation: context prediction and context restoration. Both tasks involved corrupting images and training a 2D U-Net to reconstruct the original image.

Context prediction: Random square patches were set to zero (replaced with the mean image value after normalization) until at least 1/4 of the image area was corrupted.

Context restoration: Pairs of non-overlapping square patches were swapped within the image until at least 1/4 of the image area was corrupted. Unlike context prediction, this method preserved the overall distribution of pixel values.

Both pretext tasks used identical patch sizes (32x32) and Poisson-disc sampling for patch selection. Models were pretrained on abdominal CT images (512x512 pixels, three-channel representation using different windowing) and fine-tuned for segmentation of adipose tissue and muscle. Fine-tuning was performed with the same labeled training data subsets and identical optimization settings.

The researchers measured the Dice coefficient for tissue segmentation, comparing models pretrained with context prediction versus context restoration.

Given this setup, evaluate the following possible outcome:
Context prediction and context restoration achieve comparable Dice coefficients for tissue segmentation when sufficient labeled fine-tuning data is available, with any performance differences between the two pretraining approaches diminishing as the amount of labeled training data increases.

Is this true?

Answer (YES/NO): YES